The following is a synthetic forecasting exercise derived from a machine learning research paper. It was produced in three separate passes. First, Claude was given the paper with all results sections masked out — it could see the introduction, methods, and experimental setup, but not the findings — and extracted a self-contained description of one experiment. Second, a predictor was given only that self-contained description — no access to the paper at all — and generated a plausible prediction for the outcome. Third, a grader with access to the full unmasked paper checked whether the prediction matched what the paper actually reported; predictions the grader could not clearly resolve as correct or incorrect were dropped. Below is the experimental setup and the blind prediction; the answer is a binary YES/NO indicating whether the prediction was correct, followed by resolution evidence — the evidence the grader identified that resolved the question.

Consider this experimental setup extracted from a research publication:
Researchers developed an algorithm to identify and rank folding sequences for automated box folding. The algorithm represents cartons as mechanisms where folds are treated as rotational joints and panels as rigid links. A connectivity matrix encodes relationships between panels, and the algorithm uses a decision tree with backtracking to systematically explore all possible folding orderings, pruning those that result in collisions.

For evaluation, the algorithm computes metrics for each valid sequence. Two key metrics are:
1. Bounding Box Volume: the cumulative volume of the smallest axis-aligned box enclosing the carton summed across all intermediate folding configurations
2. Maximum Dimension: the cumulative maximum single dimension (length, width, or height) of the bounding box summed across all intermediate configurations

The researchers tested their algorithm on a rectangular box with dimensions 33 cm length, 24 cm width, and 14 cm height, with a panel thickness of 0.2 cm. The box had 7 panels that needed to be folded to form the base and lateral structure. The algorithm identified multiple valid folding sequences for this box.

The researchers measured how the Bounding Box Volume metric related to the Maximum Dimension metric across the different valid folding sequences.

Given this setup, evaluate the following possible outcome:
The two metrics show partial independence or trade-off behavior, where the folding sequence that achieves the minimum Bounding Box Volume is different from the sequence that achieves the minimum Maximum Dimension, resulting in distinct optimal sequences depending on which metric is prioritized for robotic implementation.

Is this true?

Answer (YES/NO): YES